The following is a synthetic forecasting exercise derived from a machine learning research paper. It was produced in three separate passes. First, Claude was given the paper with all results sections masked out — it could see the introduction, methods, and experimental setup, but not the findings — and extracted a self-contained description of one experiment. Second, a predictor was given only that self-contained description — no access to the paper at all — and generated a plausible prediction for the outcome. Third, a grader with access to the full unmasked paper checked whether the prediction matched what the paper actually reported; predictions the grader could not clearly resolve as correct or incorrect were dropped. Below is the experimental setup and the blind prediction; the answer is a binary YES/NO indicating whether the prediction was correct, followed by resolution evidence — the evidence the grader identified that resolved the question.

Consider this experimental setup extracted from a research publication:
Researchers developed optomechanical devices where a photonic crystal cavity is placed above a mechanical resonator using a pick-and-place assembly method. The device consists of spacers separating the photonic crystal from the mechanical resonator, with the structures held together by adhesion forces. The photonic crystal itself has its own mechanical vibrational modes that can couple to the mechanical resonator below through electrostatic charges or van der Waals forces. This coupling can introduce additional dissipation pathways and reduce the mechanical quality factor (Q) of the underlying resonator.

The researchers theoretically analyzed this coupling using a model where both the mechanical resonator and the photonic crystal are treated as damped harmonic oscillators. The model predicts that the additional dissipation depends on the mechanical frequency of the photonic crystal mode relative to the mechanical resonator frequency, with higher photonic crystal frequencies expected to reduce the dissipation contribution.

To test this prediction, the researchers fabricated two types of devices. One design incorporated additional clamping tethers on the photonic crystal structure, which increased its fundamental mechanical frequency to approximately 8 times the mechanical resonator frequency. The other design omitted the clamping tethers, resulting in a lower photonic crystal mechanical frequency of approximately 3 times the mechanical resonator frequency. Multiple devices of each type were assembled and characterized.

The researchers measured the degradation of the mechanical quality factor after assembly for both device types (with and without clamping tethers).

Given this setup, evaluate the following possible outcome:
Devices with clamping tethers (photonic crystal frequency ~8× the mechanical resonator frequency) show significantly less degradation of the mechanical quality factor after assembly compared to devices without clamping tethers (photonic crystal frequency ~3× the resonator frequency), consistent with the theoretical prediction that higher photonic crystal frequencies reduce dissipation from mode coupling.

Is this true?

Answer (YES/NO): YES